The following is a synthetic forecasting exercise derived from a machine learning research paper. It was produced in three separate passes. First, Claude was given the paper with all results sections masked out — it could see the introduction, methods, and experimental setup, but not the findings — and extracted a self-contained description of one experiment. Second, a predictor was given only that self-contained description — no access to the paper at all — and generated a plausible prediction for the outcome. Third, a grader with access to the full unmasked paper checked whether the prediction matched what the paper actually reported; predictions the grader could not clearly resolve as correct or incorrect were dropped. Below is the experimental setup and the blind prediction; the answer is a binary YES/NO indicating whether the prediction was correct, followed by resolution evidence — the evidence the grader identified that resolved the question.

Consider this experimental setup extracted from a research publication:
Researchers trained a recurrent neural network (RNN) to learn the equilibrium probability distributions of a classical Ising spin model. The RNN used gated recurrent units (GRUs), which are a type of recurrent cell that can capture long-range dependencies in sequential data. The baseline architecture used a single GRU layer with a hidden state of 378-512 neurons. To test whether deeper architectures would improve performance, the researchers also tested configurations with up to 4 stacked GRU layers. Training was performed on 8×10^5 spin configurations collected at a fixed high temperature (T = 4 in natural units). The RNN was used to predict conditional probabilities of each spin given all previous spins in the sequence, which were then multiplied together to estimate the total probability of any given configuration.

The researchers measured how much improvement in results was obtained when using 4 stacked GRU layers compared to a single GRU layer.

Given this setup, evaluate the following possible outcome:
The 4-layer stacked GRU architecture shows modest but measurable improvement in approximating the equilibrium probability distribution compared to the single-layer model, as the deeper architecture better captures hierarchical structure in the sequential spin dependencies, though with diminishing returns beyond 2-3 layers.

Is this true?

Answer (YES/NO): YES